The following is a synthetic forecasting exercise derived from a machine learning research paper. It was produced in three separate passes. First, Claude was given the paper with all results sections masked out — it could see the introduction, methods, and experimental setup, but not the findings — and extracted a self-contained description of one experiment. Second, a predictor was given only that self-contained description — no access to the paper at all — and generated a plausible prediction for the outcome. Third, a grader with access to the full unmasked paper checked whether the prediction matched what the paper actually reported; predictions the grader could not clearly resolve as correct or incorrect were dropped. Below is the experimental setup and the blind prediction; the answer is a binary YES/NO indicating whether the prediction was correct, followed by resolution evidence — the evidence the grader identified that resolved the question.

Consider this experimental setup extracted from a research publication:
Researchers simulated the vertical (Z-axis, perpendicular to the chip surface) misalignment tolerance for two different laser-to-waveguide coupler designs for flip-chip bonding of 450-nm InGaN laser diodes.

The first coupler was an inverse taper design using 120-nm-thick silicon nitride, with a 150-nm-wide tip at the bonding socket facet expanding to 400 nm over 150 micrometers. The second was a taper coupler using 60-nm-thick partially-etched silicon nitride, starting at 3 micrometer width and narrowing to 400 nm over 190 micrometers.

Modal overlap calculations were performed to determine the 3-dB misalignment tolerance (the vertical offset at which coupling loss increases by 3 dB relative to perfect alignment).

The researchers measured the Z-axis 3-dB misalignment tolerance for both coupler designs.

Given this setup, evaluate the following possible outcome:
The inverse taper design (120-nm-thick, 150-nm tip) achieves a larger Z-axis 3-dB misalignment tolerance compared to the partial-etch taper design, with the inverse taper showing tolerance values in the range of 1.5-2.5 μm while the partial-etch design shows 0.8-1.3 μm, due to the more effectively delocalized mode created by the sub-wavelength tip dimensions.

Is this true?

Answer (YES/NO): NO